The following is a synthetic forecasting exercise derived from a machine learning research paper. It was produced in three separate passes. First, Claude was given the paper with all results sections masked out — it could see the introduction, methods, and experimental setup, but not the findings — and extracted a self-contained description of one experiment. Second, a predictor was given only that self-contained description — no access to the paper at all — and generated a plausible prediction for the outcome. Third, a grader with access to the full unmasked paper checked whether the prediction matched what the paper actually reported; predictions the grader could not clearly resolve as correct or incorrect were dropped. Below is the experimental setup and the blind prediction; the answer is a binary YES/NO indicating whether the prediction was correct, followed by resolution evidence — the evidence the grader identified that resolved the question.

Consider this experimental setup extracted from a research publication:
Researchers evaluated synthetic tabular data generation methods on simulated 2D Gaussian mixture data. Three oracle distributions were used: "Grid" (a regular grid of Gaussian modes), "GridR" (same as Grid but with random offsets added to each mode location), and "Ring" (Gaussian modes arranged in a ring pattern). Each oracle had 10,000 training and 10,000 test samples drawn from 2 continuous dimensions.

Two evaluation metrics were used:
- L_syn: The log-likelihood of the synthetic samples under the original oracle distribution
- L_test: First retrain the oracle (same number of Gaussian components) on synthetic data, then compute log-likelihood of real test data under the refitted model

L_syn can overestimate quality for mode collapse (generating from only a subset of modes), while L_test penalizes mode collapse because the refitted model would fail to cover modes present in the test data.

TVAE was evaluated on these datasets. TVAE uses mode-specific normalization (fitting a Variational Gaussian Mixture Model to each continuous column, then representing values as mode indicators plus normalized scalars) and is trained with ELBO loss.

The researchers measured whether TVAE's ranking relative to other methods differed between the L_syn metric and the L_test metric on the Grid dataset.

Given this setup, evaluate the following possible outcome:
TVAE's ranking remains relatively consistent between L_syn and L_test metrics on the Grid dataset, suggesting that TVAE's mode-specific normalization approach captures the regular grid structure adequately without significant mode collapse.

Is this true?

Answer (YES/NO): NO